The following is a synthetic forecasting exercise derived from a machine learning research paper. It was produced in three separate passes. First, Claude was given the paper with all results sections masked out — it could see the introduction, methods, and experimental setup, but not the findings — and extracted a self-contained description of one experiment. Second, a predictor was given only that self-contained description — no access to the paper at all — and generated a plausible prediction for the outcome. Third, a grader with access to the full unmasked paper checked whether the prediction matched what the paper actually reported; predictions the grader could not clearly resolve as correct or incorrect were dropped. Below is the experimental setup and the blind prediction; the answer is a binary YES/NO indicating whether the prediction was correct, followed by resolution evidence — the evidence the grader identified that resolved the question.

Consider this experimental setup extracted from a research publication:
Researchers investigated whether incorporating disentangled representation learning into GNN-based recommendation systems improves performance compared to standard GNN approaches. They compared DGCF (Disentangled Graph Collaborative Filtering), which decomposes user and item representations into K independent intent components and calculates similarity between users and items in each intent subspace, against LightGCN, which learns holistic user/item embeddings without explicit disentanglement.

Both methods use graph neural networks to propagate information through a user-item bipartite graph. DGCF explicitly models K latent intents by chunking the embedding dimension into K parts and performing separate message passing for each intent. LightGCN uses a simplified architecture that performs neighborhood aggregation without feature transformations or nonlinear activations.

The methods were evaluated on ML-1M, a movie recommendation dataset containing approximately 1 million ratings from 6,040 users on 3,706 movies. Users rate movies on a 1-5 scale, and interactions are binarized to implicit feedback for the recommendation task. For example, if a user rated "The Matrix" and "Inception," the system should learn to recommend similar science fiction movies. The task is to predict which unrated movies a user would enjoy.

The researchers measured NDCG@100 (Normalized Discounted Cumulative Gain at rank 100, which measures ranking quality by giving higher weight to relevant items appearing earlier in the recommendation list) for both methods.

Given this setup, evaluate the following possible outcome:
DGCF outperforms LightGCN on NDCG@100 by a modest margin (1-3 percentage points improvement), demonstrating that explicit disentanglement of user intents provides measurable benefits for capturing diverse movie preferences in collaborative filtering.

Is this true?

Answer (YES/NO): NO